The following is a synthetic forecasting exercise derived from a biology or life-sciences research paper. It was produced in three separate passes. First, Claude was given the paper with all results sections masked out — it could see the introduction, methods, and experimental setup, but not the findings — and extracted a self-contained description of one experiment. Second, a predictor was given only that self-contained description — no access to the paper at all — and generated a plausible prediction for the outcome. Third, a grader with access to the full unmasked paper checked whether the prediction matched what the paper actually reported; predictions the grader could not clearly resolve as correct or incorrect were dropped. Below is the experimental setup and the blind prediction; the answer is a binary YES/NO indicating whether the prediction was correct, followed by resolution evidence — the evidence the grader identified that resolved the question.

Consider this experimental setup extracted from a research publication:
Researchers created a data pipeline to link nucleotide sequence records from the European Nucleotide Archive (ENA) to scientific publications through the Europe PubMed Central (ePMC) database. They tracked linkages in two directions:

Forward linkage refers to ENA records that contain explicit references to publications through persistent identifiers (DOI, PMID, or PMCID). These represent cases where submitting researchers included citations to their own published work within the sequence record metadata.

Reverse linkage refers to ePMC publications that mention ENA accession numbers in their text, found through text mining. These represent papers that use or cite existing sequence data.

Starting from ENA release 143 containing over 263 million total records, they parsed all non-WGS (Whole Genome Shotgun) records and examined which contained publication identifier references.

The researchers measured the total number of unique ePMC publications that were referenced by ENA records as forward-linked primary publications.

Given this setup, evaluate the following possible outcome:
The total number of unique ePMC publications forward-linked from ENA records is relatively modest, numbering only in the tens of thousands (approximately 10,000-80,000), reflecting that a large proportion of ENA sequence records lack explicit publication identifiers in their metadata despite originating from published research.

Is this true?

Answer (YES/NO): NO